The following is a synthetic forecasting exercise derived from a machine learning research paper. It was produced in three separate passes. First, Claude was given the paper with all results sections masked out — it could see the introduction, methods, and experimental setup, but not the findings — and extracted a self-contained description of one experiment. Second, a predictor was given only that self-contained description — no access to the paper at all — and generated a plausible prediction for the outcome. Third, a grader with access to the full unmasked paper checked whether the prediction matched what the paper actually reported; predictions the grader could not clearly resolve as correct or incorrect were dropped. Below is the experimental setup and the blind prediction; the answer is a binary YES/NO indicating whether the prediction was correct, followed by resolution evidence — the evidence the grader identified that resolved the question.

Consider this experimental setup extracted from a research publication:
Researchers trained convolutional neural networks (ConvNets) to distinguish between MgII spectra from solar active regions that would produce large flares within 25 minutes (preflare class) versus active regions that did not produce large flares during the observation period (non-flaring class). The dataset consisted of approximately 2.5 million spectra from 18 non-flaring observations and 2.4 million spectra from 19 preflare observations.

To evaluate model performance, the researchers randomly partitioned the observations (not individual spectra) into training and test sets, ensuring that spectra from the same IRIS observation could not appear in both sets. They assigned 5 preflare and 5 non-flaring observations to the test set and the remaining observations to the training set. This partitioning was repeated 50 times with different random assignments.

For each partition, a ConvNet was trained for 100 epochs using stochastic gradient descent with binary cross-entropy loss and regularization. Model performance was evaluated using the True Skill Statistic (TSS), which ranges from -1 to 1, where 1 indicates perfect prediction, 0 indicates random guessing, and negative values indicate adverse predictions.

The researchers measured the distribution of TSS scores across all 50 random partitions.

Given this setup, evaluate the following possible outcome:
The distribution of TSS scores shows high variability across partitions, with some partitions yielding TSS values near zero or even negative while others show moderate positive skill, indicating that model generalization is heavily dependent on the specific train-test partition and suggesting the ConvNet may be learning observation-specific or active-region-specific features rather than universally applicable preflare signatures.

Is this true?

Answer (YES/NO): NO